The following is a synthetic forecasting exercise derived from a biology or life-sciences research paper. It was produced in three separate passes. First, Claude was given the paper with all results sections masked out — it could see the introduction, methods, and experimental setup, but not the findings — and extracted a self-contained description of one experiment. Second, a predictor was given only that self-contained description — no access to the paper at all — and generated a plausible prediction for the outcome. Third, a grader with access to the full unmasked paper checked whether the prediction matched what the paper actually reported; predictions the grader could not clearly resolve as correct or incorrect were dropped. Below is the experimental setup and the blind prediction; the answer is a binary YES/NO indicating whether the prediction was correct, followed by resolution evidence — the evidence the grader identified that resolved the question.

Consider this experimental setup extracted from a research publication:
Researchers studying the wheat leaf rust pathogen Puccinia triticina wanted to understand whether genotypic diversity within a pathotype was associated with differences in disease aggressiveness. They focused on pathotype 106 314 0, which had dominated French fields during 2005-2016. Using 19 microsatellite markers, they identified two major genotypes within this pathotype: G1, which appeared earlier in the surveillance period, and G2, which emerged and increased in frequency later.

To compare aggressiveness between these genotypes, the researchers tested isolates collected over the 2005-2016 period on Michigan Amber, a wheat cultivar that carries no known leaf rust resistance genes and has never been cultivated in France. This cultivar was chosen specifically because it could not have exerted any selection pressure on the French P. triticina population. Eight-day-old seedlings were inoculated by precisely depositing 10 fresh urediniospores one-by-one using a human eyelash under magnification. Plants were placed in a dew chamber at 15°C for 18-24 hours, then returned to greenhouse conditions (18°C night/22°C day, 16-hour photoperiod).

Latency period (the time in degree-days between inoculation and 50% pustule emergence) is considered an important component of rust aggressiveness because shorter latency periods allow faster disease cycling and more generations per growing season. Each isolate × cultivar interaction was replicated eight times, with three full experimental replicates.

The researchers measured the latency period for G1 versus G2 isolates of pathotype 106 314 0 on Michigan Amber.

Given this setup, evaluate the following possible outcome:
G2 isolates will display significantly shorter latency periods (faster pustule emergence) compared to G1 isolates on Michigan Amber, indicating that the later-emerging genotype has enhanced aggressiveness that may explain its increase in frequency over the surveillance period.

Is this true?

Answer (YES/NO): NO